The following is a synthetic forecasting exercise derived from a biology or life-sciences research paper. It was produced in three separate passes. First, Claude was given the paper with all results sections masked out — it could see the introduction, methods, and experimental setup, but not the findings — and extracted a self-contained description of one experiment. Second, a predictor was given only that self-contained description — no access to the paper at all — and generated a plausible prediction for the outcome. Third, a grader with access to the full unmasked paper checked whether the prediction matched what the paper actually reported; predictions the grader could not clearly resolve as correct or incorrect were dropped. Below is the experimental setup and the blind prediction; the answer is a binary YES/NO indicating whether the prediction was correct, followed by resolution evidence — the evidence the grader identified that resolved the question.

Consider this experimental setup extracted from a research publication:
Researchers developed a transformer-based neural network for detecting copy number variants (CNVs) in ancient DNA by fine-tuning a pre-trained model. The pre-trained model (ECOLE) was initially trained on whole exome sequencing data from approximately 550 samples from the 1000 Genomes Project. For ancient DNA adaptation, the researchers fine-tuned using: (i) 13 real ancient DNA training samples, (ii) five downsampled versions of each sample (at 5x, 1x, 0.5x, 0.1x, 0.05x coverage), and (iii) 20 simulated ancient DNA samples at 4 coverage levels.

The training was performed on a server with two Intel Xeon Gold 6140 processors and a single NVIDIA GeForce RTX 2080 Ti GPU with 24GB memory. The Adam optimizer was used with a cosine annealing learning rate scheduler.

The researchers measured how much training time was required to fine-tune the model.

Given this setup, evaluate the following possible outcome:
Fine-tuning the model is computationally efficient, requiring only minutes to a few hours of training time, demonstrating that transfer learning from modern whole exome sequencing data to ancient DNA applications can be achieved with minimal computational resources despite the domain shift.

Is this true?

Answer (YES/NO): NO